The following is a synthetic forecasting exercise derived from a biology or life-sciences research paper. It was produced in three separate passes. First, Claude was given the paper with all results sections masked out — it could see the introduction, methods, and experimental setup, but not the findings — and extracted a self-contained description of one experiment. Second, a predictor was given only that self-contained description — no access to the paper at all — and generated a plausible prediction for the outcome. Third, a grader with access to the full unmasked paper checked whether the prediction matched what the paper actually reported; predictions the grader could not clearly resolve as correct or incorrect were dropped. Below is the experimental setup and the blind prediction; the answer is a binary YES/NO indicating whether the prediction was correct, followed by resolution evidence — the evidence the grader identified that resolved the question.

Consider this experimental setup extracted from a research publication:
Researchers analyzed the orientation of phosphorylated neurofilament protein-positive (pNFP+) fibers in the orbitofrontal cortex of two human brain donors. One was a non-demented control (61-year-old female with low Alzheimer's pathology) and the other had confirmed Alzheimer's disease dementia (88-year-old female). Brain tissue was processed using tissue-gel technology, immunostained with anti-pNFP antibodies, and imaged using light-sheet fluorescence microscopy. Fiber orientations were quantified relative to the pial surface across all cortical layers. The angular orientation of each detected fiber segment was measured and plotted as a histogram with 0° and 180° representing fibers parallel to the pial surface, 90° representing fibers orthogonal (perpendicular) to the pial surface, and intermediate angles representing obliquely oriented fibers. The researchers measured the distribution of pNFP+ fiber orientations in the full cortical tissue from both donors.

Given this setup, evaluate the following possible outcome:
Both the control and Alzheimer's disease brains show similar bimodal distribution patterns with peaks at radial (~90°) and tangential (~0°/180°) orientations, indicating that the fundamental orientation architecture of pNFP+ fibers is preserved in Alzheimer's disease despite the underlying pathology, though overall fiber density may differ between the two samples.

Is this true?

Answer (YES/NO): NO